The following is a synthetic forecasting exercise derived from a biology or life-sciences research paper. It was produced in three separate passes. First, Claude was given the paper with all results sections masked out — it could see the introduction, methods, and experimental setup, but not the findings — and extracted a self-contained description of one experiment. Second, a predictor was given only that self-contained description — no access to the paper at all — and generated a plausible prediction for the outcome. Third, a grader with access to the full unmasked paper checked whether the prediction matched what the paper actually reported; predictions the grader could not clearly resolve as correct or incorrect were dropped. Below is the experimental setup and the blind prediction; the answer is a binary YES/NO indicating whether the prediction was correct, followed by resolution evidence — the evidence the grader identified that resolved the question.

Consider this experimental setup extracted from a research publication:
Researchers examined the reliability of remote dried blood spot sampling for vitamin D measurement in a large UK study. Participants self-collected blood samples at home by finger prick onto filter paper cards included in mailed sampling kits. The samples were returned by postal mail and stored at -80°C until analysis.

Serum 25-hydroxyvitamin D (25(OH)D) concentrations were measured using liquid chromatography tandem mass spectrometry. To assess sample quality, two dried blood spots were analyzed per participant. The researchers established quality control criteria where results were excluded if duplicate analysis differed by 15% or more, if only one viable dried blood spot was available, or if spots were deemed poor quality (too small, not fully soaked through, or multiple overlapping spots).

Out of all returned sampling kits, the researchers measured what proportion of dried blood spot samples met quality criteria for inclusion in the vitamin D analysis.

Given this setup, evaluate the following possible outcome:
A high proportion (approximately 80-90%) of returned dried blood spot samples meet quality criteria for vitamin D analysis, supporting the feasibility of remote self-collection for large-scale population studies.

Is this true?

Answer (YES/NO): NO